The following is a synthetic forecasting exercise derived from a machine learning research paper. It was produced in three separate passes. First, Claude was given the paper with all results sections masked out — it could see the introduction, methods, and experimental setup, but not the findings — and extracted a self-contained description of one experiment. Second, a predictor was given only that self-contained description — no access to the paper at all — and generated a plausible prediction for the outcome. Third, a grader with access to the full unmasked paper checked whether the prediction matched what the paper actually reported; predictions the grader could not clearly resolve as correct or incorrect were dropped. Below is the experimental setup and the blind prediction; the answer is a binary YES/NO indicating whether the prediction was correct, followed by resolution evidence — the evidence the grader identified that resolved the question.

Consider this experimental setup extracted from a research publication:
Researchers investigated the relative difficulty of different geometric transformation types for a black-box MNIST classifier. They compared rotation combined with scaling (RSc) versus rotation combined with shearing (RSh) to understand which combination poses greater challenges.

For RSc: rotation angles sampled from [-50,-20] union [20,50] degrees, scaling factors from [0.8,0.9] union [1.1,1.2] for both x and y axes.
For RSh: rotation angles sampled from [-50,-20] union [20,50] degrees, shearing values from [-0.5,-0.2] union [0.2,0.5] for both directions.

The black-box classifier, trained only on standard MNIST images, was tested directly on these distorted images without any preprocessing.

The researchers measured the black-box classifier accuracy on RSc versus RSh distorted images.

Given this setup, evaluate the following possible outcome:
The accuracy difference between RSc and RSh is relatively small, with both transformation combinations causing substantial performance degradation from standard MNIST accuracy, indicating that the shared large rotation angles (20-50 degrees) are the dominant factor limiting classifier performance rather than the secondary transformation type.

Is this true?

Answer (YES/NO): NO